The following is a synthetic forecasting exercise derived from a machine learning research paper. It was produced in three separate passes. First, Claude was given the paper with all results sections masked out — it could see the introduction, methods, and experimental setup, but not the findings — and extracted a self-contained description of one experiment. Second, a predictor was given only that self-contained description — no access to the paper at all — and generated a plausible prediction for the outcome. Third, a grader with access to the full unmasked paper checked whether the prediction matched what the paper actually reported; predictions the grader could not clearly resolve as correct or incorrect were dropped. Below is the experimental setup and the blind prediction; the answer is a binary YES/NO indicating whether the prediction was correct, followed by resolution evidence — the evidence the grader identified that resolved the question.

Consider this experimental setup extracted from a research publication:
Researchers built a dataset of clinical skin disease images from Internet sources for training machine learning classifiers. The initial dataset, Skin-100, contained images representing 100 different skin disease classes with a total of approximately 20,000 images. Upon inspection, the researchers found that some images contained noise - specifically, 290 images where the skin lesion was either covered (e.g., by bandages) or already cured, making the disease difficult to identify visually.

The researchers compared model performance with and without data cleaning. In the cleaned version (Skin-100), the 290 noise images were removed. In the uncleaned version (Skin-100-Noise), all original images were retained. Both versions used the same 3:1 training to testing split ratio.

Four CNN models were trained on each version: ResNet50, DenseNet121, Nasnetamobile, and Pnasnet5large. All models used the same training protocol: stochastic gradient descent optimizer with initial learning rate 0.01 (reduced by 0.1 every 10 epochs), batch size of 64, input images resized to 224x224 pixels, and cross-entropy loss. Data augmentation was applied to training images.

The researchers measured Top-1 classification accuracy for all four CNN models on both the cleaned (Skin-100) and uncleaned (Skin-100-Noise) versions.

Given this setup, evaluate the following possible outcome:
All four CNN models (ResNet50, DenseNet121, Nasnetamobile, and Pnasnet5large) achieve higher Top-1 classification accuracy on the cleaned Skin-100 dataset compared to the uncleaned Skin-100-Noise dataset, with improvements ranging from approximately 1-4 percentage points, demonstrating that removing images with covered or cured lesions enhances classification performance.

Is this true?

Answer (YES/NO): NO